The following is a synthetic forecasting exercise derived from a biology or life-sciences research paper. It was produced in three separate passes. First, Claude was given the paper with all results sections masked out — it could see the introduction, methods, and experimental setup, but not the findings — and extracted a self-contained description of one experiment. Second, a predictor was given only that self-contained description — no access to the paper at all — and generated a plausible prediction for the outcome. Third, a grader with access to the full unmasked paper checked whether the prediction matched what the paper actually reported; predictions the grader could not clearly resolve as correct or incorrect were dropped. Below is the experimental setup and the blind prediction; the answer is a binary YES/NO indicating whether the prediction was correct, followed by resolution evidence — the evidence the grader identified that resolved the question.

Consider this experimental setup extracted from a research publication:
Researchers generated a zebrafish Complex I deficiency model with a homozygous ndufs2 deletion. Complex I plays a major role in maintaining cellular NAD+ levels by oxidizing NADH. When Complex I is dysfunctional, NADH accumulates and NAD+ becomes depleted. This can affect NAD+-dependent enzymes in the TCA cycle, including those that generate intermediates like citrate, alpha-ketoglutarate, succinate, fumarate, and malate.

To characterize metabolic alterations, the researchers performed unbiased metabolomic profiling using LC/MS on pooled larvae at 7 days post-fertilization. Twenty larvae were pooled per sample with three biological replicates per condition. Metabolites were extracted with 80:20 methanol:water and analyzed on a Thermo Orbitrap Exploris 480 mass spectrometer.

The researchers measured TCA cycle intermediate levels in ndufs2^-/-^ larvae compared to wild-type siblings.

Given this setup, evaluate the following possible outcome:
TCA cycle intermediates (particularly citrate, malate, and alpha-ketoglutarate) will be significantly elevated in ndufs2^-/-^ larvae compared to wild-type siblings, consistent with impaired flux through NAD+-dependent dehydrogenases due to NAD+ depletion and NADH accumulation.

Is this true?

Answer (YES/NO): NO